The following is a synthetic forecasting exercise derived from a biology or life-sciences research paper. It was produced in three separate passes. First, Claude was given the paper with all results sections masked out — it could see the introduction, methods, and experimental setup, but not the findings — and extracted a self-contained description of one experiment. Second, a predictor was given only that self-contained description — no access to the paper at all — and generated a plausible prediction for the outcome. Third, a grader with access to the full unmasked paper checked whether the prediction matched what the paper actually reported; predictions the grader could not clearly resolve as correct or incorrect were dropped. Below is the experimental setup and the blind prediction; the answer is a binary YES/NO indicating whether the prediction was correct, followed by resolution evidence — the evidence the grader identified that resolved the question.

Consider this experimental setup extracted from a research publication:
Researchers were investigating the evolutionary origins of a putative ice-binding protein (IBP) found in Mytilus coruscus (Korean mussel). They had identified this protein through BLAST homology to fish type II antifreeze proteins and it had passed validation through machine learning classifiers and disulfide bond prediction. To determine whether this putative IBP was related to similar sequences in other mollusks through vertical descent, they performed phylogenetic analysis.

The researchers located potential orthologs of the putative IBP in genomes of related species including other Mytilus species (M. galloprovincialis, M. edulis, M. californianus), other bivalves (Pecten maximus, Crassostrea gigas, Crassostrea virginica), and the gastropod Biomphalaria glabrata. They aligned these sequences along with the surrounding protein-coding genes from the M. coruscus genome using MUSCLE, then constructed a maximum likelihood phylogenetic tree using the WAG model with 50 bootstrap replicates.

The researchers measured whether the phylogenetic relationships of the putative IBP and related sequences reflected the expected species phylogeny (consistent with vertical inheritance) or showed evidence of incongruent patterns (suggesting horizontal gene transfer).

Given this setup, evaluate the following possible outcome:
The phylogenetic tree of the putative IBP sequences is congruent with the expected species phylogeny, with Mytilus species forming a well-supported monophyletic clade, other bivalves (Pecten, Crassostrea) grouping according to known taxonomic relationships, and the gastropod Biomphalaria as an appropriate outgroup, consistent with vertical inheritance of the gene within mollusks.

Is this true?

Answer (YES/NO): NO